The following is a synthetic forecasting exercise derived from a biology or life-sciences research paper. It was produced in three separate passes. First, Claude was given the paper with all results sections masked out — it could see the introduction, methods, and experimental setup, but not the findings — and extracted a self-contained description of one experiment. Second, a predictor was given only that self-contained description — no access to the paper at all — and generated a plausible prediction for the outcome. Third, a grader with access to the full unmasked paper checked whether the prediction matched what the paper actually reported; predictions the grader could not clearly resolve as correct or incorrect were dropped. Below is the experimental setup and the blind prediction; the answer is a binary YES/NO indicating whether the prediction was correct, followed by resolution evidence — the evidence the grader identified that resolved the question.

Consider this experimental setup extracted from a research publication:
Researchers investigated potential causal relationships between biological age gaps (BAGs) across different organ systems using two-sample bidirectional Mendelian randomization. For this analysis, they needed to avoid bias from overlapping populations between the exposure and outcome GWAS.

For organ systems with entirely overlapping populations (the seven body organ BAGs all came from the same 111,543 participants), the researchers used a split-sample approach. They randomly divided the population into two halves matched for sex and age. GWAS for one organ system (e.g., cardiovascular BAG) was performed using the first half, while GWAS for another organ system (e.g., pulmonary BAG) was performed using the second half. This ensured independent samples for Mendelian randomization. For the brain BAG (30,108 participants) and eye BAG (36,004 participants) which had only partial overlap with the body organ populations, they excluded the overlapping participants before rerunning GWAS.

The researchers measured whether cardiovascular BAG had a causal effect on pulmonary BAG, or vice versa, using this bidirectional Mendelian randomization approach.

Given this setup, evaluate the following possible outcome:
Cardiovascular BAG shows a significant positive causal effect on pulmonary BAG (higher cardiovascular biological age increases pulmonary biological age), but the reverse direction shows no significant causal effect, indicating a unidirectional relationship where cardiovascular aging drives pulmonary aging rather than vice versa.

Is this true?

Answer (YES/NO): NO